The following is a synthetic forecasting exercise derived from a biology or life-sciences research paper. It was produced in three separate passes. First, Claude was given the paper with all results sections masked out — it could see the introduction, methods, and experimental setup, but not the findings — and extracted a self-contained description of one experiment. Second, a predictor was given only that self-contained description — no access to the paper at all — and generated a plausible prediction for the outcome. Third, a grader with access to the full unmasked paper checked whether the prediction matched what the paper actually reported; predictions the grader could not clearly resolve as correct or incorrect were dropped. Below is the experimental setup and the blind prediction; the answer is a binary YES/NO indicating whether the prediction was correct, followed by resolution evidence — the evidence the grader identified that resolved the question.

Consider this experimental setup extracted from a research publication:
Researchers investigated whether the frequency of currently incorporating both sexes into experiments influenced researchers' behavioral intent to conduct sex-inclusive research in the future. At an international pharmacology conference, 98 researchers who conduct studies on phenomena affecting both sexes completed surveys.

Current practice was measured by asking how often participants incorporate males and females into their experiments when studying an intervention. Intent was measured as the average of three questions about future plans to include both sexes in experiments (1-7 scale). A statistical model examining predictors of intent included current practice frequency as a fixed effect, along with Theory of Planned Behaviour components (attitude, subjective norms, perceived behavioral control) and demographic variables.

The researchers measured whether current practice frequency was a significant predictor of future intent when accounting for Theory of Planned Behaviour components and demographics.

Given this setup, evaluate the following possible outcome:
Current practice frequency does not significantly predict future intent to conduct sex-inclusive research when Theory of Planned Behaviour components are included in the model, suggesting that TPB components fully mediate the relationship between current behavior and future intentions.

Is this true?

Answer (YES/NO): YES